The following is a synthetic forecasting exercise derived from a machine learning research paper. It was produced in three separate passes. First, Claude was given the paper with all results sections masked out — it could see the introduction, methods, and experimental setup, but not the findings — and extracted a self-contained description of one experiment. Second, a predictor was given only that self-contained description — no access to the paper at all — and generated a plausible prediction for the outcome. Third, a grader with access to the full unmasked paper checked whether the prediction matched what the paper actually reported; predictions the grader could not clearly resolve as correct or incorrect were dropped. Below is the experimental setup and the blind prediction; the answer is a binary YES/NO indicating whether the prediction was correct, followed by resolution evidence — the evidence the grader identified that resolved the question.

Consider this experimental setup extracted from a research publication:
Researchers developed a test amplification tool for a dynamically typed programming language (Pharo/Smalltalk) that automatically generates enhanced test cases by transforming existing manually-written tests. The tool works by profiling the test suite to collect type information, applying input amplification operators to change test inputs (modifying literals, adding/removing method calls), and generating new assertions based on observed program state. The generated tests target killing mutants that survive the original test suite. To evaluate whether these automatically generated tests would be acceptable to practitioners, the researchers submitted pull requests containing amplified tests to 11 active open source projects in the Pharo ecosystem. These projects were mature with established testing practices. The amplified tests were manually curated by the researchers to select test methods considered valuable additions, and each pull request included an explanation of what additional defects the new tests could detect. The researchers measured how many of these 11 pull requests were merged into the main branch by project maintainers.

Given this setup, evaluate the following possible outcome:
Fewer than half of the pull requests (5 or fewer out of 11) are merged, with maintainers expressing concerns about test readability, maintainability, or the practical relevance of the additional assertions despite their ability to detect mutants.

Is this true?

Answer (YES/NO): NO